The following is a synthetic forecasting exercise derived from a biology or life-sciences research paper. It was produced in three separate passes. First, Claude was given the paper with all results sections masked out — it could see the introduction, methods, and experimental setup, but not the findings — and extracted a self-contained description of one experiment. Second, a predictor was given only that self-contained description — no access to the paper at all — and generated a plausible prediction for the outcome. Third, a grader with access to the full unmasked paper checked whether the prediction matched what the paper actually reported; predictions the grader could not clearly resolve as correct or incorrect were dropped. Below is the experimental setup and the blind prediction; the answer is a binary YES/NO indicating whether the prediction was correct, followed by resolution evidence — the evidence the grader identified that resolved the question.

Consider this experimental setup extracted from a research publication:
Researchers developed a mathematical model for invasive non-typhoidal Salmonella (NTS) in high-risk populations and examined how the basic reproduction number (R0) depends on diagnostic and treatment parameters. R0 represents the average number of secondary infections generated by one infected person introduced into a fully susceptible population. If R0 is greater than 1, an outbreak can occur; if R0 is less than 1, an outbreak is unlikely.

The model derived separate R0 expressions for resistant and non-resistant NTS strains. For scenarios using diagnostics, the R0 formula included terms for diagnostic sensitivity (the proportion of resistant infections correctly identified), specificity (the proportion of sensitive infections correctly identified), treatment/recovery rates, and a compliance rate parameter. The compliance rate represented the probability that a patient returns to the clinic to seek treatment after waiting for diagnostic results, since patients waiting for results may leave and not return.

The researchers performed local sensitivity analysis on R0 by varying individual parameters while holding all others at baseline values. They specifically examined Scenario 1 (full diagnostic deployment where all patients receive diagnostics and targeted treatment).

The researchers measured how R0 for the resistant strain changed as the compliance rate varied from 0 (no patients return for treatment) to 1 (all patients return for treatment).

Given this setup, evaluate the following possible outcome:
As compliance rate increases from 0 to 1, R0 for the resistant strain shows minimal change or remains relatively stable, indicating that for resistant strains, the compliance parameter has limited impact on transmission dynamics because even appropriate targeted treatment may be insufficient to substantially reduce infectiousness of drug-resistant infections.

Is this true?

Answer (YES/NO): NO